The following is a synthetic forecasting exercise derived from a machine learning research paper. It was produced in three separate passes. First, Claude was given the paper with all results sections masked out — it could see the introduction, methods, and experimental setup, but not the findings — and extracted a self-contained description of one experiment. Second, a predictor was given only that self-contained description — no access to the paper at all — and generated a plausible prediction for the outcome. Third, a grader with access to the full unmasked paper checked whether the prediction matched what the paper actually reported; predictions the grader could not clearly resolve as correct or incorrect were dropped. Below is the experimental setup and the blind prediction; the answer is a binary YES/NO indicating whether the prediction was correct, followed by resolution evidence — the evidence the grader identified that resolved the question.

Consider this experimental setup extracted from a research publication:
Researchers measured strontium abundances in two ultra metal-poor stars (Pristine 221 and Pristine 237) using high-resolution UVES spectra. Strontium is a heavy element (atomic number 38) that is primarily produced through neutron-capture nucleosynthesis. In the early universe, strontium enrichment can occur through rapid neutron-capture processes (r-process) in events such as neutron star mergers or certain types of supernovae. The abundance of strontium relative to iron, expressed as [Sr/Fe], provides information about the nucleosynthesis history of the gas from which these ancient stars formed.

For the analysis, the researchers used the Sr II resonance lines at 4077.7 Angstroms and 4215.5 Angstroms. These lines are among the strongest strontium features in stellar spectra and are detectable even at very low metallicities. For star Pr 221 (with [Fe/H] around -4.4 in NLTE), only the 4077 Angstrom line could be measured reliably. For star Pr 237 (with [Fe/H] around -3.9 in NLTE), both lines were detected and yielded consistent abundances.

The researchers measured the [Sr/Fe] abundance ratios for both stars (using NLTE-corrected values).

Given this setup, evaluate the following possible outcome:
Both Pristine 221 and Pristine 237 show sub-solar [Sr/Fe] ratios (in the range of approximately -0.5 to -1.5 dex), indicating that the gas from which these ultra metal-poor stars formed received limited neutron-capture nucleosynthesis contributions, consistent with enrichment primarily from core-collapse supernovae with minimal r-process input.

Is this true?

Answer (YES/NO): NO